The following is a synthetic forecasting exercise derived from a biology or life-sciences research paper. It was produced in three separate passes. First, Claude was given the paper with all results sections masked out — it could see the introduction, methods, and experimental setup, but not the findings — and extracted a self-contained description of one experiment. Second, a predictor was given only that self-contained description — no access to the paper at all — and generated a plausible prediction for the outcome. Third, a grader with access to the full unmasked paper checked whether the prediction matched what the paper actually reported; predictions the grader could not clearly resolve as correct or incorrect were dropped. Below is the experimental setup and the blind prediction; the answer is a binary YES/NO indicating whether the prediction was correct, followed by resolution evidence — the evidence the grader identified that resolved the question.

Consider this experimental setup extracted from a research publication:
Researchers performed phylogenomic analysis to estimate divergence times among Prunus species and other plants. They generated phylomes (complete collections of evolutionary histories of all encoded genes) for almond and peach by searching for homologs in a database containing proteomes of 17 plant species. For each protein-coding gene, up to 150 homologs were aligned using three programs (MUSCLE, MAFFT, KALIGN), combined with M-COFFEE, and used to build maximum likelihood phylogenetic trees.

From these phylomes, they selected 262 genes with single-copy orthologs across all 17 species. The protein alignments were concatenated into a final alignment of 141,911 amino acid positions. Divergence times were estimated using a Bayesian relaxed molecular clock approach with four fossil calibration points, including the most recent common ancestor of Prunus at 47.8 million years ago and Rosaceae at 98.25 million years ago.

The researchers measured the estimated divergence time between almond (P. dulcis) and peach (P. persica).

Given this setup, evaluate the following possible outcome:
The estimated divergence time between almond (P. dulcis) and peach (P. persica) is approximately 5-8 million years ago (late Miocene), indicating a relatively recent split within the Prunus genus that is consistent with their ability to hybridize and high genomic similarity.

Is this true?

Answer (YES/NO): YES